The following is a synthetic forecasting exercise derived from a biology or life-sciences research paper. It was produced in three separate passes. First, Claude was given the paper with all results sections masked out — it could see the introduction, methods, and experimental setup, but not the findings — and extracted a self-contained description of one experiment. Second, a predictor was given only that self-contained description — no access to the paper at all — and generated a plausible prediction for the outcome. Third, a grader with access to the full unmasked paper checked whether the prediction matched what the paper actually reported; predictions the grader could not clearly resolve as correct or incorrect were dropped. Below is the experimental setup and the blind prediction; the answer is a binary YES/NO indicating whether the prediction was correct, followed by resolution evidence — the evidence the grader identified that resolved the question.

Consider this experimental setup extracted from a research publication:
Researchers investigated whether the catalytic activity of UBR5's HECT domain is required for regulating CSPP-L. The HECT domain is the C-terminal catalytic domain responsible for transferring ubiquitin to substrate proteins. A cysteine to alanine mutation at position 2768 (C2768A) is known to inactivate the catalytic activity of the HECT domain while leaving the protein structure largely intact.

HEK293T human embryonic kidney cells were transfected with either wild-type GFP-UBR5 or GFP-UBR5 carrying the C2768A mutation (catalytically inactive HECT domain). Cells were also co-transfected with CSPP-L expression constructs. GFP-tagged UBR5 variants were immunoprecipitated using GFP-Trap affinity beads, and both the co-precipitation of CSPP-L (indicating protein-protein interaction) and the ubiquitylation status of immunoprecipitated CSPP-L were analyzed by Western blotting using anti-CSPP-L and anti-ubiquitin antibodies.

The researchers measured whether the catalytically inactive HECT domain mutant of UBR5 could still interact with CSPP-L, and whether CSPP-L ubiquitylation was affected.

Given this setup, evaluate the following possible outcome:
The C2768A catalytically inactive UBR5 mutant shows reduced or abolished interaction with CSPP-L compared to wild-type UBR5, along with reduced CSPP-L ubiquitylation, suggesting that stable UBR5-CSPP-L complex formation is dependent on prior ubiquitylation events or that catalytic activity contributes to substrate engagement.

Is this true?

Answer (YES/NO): NO